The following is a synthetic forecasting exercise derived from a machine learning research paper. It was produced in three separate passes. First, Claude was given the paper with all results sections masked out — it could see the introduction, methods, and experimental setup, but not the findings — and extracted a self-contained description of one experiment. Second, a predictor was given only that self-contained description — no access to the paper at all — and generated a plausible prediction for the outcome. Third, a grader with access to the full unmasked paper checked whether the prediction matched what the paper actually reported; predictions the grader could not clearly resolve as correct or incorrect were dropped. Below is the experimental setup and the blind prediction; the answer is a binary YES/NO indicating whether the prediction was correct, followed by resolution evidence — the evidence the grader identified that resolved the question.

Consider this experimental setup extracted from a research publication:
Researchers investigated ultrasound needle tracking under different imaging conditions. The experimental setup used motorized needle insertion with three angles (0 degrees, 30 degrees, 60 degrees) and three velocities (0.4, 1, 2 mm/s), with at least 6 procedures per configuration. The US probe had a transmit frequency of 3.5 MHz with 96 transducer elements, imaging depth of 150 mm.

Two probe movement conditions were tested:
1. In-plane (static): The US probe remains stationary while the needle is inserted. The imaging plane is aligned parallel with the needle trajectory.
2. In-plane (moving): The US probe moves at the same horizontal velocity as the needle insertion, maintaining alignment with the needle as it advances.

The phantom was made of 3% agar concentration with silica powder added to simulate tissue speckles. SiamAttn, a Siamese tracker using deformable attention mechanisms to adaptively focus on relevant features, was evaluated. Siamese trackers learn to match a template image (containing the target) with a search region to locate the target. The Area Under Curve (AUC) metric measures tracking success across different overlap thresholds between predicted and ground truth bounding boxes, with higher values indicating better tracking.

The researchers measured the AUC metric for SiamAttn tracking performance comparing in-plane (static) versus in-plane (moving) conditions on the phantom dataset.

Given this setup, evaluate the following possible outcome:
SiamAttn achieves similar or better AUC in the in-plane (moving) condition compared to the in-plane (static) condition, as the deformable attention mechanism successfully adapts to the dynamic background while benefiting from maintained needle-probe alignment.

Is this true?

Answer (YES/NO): YES